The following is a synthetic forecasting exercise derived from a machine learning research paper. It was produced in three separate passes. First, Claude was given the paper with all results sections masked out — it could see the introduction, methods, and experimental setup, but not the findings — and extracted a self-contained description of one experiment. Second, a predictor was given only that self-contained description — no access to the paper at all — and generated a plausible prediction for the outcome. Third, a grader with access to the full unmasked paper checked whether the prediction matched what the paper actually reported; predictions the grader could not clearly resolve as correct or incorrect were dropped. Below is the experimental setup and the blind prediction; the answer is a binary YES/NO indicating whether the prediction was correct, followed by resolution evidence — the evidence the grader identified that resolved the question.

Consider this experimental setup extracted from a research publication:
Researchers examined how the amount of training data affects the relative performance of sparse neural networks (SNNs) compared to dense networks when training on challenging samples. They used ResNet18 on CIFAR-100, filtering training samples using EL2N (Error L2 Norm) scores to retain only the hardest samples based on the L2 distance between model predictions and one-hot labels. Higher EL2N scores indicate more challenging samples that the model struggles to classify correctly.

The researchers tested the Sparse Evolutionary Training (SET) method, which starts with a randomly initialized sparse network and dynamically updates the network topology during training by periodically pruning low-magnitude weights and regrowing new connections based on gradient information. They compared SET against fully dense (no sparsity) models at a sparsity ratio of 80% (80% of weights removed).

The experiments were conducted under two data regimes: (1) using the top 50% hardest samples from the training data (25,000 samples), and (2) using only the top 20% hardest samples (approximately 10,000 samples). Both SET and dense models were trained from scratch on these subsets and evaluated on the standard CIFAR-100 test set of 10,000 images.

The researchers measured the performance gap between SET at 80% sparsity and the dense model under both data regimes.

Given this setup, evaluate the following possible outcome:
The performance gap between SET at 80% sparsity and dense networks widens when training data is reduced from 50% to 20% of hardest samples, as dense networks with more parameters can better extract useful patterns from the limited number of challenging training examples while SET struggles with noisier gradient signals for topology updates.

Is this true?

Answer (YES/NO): NO